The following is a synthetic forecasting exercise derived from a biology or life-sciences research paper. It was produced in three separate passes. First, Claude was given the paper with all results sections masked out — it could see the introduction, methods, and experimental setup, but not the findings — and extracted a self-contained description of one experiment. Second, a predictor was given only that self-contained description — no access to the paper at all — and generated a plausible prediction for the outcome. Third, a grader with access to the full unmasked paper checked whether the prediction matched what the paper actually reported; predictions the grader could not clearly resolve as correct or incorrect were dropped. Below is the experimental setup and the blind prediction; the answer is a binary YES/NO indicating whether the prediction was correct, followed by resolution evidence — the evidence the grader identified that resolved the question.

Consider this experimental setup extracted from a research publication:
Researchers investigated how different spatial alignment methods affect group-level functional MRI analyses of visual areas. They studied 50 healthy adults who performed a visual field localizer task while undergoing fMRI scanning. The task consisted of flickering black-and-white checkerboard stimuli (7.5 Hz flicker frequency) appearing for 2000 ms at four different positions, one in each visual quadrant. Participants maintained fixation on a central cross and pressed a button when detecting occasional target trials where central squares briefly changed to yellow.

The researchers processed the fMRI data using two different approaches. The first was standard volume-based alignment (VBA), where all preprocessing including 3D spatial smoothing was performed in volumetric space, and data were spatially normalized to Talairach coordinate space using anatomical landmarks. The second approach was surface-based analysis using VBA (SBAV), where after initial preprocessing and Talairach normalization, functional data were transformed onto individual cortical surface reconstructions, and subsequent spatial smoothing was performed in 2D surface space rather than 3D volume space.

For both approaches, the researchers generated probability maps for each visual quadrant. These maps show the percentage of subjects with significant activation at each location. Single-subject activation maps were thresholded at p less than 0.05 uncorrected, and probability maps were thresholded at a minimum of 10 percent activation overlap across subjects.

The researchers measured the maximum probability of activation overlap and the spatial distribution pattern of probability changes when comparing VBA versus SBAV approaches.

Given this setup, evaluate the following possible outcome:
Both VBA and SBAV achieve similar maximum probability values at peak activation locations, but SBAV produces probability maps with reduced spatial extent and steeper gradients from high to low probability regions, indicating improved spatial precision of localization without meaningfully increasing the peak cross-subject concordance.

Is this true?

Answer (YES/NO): NO